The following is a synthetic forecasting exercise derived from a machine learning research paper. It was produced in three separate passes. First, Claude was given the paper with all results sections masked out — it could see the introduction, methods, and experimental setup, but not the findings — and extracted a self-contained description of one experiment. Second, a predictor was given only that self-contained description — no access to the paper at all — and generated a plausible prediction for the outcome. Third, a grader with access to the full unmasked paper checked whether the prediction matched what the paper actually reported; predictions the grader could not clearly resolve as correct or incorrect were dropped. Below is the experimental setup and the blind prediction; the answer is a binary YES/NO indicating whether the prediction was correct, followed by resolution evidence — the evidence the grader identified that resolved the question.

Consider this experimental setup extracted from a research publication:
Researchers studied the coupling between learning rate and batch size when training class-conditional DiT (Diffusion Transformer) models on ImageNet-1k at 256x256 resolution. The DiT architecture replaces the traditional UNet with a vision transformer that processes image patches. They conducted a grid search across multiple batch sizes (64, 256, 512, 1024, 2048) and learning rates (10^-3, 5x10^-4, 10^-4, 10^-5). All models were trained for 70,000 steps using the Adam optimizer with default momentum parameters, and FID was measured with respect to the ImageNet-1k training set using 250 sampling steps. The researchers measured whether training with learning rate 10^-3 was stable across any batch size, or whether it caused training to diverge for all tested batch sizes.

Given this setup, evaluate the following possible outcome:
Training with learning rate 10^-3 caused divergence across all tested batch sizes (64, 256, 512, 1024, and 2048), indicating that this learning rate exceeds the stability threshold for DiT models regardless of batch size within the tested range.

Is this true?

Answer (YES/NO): YES